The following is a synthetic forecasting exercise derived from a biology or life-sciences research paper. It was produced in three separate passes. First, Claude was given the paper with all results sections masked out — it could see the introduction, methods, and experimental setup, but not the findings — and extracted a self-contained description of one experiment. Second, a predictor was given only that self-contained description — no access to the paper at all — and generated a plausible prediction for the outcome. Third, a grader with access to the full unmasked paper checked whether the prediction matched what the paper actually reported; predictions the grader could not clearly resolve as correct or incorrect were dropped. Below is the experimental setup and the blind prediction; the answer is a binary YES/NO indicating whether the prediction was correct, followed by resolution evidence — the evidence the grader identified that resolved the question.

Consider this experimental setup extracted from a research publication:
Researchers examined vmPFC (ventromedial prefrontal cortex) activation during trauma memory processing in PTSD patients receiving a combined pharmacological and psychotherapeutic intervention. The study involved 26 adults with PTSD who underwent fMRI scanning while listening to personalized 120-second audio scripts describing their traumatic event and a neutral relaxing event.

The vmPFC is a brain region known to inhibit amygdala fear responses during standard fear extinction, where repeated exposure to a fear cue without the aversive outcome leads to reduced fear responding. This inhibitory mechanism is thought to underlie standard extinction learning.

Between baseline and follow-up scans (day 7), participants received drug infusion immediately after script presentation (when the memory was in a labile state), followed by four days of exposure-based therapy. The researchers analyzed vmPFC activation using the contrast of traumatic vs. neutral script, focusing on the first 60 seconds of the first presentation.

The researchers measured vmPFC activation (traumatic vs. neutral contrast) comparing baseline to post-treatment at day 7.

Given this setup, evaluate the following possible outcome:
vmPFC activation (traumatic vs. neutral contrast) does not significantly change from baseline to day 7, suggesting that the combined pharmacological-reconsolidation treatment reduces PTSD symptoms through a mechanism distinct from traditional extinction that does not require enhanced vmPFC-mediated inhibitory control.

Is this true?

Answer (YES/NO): YES